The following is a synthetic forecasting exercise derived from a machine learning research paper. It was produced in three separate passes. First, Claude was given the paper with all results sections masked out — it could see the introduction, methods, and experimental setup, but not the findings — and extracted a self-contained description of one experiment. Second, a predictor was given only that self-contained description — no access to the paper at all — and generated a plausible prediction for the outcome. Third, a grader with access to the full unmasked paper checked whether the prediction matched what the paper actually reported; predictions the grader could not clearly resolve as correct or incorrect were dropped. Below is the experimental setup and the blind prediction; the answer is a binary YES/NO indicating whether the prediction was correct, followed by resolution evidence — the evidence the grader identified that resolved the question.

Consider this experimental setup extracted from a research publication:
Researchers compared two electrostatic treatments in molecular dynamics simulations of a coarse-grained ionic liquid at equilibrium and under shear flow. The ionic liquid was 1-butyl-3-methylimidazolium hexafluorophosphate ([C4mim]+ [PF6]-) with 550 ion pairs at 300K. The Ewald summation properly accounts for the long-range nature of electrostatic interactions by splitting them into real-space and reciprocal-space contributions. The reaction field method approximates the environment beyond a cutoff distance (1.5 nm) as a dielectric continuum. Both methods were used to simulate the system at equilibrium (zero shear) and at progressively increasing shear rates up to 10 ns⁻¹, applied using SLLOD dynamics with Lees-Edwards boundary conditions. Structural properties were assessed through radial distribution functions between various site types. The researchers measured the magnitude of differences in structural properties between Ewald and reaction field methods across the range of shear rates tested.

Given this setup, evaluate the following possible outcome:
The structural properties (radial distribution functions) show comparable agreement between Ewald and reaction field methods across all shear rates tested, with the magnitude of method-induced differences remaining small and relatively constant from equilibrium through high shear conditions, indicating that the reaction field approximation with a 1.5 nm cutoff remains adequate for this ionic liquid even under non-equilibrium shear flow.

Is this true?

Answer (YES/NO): NO